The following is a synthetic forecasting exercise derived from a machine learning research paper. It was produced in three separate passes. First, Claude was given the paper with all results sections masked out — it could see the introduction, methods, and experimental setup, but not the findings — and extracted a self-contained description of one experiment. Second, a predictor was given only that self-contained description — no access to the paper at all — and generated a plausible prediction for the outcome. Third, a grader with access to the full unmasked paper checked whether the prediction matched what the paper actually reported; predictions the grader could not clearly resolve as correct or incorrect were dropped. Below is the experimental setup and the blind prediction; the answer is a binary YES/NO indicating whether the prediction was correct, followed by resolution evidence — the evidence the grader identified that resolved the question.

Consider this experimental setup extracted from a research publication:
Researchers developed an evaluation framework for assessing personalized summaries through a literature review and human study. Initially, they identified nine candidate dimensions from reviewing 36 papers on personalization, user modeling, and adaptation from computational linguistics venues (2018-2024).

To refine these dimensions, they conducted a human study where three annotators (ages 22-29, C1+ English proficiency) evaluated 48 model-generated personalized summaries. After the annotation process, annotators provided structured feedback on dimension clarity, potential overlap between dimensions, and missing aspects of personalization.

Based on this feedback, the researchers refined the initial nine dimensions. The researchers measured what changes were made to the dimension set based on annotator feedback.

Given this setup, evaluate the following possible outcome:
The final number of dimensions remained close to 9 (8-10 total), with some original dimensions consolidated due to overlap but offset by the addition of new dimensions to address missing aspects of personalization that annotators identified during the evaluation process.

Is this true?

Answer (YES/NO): NO